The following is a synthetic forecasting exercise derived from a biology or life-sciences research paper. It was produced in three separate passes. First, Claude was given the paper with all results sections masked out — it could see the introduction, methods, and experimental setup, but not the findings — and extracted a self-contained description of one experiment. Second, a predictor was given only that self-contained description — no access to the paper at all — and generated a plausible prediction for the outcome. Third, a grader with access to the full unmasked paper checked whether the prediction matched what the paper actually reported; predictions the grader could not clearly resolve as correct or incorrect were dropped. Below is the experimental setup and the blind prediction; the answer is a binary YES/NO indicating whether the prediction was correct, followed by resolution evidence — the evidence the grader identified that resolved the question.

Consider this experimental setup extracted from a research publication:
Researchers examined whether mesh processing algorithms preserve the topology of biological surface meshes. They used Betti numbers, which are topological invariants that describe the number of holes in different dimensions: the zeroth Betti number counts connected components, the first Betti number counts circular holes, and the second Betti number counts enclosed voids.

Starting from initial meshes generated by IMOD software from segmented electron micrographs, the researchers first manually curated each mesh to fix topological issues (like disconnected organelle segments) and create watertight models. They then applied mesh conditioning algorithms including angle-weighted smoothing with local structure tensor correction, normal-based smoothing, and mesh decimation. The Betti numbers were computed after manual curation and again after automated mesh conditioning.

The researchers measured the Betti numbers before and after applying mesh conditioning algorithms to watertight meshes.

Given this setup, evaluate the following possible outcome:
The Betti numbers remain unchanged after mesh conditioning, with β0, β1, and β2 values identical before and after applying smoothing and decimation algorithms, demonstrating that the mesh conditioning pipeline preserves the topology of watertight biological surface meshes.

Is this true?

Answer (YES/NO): YES